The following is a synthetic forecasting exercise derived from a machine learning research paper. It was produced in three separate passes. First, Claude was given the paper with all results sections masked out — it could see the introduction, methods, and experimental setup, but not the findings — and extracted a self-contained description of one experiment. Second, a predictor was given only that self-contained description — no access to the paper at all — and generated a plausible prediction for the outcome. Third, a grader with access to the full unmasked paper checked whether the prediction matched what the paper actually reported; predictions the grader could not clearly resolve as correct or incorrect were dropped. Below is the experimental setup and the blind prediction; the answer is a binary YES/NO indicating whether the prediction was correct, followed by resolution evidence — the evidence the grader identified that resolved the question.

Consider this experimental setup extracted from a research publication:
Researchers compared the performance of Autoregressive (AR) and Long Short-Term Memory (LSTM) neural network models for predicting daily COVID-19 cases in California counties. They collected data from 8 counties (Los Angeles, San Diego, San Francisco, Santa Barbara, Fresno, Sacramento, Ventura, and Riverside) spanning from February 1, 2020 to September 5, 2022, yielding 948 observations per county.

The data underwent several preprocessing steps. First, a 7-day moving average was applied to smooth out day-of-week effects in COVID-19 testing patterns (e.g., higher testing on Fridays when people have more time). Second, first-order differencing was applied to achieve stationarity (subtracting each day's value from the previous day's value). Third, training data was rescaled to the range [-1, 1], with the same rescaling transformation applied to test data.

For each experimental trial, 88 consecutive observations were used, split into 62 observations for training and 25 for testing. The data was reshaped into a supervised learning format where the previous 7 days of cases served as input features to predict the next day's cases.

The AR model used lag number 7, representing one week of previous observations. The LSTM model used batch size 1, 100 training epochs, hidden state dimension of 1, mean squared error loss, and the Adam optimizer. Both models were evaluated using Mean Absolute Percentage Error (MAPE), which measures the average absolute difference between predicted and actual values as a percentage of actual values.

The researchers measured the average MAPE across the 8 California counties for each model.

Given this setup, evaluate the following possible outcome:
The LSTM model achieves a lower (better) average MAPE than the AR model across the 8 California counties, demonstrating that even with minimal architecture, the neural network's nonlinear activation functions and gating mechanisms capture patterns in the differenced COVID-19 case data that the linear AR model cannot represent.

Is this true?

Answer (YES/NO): YES